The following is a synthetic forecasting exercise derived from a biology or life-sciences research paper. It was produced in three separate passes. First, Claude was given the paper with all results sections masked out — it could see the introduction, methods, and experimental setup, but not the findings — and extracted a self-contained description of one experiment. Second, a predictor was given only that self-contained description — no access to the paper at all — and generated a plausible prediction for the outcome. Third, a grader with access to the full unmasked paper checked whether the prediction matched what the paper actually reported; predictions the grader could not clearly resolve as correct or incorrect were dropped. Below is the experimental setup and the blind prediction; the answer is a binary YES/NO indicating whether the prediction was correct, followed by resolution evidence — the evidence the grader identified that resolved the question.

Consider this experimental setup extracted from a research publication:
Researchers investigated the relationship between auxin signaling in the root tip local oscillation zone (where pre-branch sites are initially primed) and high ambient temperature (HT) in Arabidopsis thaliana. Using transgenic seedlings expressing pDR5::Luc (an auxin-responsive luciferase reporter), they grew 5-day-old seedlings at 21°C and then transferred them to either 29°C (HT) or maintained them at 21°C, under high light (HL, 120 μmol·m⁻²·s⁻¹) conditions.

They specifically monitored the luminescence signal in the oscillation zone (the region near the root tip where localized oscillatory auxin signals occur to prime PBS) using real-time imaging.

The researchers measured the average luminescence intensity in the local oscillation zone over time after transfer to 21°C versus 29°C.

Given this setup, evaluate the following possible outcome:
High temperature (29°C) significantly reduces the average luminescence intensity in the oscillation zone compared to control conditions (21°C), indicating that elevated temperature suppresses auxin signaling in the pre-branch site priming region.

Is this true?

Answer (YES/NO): NO